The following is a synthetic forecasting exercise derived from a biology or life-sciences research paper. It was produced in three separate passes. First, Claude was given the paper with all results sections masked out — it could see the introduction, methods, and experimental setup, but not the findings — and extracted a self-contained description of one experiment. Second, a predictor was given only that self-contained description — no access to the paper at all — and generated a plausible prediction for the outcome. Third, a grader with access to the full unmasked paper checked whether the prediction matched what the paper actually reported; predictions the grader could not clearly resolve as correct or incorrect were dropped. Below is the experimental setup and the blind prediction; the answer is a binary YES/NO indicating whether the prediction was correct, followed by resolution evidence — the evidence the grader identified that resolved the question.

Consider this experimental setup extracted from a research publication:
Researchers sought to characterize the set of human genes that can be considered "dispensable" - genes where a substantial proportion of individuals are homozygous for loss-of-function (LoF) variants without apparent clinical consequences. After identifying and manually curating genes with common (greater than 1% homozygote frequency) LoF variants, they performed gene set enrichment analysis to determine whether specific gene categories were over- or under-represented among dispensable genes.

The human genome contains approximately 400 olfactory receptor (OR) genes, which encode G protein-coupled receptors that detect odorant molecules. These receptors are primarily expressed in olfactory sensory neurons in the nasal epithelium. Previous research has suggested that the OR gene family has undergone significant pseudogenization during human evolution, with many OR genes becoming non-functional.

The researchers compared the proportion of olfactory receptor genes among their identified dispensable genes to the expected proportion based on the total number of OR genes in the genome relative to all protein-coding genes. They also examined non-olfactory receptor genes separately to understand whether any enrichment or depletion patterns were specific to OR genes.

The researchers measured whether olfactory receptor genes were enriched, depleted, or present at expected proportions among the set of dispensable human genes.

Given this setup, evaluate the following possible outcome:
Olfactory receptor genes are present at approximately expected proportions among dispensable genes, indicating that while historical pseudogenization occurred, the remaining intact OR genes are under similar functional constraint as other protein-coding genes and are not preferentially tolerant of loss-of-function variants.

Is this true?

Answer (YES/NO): NO